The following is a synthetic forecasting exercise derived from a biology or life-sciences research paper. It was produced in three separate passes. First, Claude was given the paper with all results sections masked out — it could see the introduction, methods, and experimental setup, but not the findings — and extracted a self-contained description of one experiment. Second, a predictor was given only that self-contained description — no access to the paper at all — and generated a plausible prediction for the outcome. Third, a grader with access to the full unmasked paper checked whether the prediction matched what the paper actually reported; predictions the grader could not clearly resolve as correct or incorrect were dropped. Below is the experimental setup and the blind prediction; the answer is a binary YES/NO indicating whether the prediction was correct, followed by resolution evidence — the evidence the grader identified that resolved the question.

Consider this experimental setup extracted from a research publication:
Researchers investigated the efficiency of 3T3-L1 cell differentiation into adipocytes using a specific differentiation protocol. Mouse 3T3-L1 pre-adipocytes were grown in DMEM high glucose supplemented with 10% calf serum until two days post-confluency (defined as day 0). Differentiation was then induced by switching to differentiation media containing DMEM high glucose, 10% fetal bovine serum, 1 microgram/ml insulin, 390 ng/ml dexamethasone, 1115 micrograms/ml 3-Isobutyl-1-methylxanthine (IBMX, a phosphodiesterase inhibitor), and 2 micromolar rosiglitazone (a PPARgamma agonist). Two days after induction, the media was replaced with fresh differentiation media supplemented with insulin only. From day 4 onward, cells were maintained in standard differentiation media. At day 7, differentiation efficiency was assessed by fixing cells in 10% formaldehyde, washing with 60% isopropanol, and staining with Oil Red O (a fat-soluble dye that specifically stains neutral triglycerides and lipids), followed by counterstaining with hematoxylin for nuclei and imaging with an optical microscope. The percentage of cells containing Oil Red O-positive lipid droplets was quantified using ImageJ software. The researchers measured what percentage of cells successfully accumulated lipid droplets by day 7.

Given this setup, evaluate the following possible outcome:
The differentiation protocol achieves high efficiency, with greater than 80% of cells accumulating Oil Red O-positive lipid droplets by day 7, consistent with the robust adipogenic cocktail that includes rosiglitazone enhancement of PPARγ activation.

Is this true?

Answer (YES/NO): YES